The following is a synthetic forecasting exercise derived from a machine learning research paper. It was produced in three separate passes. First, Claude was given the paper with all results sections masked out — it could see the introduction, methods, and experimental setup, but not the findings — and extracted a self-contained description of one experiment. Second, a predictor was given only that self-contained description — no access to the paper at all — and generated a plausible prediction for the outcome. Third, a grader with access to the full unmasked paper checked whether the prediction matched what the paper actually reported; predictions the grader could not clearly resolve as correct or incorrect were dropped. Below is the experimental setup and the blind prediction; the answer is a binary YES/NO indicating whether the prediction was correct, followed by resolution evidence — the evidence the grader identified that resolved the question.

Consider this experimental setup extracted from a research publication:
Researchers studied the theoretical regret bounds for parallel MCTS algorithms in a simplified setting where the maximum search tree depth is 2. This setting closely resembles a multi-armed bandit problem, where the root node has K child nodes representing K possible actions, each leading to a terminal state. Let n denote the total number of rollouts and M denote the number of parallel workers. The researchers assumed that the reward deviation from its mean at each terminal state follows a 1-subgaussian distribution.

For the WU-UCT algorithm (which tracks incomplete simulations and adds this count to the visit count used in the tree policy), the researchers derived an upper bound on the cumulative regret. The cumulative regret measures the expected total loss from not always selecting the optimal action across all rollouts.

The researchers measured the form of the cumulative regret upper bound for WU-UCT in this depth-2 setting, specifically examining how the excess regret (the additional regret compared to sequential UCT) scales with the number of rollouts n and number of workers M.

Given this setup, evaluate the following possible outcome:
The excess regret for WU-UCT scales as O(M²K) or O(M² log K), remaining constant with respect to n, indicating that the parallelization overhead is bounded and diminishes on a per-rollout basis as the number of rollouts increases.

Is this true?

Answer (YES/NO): NO